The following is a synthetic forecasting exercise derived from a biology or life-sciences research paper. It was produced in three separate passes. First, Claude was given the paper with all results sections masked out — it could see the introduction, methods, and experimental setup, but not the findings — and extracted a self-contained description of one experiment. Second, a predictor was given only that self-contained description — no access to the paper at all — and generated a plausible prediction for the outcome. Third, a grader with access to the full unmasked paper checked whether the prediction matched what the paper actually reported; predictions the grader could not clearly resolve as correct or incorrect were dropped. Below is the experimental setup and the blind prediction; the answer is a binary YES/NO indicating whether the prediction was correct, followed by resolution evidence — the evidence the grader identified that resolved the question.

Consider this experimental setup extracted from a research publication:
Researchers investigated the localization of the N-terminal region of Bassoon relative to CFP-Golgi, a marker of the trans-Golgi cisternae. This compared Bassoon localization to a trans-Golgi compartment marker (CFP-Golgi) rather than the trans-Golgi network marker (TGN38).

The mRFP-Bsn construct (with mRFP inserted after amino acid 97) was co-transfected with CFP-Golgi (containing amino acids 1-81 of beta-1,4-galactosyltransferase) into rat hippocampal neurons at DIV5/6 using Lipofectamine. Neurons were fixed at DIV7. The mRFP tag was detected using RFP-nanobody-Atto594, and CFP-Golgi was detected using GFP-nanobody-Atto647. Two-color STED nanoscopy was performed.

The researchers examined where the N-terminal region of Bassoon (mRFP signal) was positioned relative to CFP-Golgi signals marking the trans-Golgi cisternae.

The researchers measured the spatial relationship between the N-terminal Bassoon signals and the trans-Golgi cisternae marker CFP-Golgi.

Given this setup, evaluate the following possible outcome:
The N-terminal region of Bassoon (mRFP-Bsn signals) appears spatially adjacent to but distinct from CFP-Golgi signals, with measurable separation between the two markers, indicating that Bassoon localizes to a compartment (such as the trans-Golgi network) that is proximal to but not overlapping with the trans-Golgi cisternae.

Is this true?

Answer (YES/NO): YES